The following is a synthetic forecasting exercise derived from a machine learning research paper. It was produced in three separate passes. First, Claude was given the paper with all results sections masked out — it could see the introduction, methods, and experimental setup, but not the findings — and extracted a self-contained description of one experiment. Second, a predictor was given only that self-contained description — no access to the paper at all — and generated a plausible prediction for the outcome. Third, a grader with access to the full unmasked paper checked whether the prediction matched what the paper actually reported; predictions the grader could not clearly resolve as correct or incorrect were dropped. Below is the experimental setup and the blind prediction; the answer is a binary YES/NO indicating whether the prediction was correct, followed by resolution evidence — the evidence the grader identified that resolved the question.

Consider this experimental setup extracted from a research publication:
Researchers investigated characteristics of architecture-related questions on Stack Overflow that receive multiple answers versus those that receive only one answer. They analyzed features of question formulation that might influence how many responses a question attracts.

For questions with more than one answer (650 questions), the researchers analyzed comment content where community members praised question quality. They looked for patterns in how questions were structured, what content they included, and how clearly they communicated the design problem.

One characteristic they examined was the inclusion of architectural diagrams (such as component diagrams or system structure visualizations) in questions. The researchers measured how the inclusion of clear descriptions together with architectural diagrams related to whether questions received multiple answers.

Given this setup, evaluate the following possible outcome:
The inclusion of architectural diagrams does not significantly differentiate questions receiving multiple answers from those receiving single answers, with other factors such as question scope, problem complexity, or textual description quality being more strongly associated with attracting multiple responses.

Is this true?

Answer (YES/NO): NO